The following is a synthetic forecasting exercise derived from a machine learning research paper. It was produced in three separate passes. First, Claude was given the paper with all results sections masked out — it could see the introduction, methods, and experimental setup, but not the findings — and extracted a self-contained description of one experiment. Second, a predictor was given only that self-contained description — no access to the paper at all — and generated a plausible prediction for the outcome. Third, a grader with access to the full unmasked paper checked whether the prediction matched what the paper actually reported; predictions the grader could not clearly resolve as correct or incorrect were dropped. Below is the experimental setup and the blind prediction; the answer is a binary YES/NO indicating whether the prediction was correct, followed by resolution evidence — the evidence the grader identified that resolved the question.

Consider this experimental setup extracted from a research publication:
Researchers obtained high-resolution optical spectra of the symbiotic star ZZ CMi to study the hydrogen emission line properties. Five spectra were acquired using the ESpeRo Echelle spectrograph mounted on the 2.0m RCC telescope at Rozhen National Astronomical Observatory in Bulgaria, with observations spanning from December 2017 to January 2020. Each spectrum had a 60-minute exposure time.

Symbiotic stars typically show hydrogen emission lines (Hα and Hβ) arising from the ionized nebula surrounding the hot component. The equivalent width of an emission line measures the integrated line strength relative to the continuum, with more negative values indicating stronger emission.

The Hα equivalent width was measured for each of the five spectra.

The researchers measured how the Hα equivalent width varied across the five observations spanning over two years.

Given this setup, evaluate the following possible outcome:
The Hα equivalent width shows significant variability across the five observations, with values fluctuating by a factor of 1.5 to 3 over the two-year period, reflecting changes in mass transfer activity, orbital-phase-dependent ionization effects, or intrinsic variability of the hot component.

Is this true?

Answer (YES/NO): NO